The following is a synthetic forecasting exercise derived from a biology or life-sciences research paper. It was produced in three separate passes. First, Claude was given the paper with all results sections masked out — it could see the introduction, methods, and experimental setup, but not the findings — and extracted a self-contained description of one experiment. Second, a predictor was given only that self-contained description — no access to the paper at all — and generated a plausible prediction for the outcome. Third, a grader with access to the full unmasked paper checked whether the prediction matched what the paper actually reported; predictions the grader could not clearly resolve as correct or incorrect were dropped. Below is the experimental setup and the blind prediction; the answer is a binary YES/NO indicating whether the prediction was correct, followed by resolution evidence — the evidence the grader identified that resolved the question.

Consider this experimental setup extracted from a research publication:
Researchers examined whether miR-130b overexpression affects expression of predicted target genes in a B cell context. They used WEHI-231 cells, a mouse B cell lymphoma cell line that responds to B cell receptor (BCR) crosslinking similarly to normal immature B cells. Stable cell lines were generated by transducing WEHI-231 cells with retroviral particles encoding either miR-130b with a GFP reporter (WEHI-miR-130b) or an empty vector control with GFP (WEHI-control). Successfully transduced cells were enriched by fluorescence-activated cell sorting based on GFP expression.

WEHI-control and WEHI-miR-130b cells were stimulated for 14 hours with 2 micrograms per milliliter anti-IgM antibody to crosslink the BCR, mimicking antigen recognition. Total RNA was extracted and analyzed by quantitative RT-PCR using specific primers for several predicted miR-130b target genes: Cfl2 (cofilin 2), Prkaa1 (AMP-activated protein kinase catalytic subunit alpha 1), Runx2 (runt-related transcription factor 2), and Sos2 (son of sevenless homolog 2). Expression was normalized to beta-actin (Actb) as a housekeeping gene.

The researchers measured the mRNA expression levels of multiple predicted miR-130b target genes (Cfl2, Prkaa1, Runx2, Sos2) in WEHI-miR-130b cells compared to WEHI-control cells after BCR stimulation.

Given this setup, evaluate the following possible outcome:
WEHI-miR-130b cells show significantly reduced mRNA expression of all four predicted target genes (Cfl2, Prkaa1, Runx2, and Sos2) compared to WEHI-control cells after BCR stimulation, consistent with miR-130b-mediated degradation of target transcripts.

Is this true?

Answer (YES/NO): NO